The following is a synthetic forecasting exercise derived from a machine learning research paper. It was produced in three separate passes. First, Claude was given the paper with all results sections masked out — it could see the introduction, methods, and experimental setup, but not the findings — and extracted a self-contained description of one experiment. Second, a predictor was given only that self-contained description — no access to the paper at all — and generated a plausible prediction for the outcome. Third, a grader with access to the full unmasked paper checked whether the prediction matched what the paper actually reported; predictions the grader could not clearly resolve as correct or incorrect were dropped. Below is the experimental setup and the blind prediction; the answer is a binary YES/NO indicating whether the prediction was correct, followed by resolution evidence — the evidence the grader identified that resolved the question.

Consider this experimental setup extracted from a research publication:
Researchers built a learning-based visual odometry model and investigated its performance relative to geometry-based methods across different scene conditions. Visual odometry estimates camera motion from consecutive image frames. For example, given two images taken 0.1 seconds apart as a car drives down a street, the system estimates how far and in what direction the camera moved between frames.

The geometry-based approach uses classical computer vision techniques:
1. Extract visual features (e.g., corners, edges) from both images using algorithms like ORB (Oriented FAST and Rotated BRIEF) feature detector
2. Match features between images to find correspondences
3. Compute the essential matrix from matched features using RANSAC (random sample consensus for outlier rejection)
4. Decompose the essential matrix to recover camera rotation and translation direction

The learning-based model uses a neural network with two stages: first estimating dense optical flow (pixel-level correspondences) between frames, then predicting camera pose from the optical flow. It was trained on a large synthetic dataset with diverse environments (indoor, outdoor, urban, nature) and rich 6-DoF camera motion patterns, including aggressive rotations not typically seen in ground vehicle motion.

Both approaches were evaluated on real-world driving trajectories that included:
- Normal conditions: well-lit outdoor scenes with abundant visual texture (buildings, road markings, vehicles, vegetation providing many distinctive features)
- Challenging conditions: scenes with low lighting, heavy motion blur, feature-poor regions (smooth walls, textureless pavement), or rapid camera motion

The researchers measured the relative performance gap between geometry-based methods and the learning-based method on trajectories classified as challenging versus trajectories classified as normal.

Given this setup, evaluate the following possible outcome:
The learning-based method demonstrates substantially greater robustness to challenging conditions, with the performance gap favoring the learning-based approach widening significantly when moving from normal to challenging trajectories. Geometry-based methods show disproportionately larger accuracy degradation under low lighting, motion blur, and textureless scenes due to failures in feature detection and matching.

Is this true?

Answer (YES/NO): YES